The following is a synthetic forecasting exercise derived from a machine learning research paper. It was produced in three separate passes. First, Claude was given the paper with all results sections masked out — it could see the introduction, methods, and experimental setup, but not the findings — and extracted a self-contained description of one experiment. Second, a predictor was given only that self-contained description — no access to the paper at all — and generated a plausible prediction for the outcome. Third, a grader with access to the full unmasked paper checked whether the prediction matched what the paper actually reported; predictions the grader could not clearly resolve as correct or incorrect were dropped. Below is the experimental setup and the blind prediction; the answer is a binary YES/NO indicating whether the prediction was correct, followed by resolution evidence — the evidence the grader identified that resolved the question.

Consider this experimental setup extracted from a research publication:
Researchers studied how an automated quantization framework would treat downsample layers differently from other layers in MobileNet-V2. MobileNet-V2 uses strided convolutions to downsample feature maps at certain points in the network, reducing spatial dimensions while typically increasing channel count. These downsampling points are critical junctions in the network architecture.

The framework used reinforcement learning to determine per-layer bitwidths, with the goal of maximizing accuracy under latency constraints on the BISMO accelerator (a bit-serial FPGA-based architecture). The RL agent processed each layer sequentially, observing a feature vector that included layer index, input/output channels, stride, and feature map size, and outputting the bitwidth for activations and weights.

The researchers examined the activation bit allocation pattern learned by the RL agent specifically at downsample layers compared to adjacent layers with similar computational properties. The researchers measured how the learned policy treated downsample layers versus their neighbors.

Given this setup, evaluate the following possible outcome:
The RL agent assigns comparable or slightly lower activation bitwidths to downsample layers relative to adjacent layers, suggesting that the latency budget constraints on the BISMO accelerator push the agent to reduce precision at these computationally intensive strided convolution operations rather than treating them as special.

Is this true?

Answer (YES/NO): NO